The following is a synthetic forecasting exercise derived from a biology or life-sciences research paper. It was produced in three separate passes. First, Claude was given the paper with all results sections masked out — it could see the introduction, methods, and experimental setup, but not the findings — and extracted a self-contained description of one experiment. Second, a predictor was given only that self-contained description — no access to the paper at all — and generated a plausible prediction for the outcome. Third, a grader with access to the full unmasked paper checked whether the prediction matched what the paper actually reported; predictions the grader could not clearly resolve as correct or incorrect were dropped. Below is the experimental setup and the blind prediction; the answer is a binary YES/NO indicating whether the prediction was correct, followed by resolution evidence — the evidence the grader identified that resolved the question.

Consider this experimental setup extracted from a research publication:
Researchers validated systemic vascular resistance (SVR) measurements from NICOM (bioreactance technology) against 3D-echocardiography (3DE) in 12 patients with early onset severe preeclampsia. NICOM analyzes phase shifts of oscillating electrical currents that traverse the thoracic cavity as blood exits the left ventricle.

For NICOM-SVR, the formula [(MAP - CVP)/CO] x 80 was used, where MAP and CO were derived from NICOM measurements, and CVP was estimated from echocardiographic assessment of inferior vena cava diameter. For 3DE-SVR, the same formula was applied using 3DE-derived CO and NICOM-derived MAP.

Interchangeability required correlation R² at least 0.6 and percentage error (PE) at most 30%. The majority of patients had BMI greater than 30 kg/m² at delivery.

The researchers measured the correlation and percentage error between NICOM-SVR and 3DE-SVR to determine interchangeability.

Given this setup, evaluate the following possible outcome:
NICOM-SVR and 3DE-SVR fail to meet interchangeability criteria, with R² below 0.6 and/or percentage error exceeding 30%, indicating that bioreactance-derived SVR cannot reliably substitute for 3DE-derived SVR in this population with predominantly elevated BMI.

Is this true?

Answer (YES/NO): YES